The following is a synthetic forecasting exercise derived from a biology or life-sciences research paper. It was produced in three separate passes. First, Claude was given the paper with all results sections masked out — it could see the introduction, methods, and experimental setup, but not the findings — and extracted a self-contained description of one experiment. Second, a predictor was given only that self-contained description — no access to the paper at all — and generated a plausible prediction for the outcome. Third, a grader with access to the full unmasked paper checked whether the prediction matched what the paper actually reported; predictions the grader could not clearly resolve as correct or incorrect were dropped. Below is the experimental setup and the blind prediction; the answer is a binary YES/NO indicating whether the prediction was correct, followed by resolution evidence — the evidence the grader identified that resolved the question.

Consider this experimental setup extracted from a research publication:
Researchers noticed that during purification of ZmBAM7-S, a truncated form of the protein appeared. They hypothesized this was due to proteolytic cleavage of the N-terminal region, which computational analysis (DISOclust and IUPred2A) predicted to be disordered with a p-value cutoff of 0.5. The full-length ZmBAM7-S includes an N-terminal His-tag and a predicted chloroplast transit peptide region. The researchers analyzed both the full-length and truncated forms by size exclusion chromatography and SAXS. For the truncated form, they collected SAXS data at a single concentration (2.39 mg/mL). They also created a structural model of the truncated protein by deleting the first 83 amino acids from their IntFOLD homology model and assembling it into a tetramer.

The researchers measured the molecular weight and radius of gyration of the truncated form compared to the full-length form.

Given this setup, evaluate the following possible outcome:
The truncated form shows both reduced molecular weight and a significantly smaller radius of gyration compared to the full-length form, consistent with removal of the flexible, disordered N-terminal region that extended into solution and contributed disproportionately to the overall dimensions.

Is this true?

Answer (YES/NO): YES